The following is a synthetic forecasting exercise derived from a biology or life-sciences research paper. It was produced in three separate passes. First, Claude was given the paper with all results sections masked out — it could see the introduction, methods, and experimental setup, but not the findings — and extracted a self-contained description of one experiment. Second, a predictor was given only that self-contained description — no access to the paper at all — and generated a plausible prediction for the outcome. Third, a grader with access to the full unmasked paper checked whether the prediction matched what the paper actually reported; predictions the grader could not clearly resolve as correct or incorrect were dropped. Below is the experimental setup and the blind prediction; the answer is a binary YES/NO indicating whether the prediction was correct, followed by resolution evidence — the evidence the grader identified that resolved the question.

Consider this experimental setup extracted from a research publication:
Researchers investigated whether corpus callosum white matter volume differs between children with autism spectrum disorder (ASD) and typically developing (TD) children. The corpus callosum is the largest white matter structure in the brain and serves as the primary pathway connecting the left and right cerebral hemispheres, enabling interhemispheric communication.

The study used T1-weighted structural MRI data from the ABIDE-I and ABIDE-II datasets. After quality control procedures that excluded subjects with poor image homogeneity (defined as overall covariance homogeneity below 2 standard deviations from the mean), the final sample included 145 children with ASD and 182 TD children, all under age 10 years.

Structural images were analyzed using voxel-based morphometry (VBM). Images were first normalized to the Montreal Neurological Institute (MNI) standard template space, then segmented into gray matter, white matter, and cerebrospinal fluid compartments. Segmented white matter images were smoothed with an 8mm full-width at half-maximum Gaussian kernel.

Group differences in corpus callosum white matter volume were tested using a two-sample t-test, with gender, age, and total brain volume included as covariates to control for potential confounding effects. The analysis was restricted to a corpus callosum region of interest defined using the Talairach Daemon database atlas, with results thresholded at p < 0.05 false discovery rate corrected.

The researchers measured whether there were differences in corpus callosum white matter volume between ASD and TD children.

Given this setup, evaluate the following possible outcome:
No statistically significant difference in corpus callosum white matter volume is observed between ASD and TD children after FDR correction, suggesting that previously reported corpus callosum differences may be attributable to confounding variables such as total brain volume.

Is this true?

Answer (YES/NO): NO